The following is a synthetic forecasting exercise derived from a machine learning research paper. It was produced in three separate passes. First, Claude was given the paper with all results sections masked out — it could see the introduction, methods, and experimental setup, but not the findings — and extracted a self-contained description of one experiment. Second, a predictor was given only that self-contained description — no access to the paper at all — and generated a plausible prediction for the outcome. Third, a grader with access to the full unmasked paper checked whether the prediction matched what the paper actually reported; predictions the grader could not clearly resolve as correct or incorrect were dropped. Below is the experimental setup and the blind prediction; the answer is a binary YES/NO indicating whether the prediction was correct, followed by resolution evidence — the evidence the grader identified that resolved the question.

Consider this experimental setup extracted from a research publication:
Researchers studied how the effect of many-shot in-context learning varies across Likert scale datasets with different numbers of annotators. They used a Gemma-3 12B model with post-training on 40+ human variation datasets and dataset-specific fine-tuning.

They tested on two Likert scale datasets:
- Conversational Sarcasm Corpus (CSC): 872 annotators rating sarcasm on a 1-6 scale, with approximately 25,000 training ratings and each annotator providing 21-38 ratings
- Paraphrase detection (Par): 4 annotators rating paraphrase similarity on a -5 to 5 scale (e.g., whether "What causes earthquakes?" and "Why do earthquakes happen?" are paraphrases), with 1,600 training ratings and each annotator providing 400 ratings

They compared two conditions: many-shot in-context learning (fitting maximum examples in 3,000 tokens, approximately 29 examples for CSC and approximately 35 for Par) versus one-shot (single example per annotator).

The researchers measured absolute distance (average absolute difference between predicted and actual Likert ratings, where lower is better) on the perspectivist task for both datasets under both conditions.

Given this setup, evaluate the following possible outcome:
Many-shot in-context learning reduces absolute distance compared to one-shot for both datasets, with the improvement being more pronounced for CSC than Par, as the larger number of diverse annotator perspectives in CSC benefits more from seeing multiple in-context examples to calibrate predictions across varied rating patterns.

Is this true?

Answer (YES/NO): NO